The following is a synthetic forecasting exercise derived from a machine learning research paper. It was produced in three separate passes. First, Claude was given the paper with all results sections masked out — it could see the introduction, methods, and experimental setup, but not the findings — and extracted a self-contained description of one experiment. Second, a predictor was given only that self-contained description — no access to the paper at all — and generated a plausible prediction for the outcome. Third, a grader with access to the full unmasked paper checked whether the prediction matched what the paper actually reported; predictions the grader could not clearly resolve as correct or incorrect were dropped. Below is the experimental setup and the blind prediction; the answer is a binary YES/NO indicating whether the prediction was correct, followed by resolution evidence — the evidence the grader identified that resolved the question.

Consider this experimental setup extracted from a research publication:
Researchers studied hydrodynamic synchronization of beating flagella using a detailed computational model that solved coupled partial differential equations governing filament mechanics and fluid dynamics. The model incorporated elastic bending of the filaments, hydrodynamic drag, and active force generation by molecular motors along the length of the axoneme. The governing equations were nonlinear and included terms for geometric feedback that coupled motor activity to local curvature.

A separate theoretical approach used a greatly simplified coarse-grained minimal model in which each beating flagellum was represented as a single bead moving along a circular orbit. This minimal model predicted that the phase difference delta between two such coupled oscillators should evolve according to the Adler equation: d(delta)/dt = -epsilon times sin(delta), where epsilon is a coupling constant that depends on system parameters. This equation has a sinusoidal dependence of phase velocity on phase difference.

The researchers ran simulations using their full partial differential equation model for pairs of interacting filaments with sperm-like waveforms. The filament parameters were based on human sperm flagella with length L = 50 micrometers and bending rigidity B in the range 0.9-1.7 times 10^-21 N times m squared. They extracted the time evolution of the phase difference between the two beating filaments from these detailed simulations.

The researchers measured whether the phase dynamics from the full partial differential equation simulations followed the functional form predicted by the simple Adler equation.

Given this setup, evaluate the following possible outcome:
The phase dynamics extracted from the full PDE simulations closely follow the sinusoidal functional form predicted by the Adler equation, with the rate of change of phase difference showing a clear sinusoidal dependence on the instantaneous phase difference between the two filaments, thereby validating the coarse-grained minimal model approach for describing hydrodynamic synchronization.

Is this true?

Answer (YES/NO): YES